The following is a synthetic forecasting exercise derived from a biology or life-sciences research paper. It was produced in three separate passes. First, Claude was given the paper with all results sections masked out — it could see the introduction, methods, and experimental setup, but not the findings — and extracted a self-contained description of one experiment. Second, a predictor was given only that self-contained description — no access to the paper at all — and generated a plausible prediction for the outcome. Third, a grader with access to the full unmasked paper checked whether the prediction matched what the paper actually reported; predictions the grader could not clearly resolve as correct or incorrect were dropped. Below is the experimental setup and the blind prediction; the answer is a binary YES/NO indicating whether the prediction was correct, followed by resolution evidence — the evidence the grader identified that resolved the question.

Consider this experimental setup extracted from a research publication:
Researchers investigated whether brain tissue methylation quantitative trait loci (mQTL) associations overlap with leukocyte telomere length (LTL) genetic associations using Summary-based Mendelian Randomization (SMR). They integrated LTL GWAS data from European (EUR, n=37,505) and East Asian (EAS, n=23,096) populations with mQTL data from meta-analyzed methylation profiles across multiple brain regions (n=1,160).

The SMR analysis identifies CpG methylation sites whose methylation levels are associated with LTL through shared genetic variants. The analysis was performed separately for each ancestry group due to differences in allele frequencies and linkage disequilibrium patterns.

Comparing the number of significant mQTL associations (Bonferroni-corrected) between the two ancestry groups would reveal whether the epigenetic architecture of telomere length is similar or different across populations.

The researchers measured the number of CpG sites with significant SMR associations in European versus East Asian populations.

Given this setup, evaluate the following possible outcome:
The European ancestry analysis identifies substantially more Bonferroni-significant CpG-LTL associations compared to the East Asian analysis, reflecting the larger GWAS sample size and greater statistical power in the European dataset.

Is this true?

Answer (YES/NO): YES